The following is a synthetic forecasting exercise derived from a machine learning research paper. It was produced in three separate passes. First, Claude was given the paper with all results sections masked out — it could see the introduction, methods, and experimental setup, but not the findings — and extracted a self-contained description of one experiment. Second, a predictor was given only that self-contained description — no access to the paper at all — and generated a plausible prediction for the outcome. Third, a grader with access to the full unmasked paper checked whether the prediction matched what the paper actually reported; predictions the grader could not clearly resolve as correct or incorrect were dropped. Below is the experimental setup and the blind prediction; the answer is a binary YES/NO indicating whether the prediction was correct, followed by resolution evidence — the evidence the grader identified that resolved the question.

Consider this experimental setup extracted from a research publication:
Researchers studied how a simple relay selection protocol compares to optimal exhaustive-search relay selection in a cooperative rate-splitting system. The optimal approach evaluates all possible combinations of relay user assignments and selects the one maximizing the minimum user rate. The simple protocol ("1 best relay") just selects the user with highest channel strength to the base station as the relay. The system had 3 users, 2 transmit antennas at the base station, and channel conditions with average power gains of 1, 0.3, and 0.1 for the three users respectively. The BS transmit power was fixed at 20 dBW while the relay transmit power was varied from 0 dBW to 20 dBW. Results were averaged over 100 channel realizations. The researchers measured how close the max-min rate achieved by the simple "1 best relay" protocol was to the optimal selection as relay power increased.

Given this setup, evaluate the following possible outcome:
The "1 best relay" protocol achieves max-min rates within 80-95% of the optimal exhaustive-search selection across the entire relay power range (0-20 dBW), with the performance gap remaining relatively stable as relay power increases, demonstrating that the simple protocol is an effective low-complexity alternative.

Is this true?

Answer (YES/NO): NO